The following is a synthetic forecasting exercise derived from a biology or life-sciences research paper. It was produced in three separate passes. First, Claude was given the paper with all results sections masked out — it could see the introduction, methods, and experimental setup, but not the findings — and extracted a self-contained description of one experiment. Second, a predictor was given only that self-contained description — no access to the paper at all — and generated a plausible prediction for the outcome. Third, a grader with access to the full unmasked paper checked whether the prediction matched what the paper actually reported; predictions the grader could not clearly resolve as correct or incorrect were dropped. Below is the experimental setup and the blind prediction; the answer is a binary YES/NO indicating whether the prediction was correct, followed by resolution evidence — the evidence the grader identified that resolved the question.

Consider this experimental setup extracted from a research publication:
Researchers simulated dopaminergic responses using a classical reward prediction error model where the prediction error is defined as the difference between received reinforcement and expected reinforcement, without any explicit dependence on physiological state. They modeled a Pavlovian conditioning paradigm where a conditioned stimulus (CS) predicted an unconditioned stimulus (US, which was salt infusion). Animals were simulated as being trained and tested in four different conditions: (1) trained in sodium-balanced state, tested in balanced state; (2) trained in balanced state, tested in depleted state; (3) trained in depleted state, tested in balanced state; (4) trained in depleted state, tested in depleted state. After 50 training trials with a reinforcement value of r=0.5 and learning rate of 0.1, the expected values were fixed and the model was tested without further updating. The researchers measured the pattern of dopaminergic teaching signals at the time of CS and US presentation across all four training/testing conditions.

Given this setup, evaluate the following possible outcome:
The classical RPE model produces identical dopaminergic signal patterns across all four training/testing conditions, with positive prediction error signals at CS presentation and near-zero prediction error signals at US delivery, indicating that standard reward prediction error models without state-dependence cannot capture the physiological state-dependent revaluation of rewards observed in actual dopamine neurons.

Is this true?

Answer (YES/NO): YES